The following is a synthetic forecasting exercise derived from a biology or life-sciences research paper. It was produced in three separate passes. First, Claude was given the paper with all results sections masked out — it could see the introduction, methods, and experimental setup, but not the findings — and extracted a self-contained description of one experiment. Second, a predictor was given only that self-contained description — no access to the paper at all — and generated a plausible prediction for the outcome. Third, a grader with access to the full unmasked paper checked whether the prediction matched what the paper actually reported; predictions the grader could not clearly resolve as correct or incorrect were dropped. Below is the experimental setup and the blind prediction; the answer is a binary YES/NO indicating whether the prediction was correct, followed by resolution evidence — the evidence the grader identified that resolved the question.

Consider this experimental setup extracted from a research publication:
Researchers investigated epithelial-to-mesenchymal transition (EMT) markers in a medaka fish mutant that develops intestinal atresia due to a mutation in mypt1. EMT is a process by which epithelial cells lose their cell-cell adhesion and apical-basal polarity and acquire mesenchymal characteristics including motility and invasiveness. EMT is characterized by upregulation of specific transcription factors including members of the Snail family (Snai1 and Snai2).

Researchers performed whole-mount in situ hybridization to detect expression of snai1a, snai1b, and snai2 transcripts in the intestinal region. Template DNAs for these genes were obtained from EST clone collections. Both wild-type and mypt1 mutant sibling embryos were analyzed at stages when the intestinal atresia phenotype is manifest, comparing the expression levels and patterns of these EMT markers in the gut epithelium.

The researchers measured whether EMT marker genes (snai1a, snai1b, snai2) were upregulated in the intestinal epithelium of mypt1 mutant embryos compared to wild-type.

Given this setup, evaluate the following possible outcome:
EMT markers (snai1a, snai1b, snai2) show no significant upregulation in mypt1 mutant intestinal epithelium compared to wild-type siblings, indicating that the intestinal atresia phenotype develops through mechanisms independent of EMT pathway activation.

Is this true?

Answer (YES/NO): YES